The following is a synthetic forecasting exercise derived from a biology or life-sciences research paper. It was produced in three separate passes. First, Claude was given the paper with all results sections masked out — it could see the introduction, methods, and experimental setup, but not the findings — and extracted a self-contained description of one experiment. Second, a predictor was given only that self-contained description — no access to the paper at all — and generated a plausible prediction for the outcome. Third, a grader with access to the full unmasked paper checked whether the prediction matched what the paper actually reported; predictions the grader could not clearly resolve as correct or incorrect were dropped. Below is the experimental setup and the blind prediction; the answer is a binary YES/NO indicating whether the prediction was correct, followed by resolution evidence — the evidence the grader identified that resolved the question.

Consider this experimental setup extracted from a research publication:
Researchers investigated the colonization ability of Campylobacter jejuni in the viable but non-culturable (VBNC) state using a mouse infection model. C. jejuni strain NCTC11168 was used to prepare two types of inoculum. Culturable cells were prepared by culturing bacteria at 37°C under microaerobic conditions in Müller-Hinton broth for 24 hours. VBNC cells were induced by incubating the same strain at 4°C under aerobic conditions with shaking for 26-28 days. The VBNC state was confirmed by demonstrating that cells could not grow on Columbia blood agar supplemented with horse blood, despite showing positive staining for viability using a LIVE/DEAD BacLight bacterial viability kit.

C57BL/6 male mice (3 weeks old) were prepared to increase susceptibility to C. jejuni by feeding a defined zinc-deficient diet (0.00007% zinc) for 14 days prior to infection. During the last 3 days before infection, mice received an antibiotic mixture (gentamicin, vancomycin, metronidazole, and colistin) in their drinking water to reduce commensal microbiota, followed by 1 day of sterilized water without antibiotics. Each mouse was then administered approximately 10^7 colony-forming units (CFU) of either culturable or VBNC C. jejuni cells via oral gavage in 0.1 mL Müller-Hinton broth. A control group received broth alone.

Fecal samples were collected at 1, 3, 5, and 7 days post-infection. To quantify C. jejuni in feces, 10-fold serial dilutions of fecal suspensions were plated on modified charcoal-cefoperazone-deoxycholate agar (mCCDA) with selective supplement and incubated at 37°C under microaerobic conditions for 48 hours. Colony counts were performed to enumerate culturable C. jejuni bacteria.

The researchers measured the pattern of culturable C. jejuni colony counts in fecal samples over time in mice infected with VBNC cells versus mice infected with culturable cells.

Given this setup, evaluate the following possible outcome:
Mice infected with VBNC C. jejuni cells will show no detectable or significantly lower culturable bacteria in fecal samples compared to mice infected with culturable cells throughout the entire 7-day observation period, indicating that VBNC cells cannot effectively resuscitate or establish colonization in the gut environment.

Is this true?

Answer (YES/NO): YES